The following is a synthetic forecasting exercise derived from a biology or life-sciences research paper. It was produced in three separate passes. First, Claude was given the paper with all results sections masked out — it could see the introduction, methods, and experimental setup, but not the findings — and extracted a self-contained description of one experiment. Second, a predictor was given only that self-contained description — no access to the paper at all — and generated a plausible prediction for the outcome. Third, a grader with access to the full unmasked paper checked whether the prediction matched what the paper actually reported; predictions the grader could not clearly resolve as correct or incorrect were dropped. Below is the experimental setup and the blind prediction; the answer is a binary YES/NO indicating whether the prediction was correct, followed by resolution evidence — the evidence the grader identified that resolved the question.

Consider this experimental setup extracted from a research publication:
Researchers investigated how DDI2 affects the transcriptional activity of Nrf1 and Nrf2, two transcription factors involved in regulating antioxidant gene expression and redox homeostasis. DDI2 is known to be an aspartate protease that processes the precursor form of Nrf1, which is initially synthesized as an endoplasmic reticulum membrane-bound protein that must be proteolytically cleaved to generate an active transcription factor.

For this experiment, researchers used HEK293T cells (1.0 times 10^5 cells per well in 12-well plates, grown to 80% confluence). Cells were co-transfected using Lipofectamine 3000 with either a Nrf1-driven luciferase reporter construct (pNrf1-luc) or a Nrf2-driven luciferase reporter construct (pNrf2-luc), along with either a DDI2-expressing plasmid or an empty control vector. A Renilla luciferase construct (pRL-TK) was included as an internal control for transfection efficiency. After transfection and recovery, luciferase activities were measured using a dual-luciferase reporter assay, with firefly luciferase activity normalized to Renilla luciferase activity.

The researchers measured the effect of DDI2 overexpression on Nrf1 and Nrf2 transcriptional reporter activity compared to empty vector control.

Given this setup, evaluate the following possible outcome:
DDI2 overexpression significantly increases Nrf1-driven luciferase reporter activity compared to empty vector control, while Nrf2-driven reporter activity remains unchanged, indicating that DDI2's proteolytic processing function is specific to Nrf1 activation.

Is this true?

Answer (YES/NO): NO